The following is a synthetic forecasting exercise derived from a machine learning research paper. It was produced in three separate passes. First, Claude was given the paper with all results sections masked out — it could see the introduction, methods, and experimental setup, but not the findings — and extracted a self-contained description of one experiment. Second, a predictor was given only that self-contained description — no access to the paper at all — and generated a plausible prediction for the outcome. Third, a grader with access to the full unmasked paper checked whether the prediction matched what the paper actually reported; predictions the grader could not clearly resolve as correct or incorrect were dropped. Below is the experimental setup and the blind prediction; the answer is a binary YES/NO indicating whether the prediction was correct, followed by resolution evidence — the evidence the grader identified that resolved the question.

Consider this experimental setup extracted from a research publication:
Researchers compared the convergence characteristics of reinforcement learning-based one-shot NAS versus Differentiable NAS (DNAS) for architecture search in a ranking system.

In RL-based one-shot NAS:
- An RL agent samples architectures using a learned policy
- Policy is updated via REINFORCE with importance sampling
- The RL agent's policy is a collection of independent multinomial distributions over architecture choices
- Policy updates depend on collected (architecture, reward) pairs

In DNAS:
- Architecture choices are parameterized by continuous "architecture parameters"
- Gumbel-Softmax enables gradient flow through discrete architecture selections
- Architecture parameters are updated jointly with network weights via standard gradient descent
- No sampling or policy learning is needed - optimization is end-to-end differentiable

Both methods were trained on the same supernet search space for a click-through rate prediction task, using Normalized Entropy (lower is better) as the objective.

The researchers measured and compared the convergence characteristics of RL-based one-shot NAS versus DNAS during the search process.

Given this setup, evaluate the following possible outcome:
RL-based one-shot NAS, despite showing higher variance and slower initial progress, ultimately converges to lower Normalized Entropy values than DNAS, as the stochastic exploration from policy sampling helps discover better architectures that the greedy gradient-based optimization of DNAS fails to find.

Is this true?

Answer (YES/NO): NO